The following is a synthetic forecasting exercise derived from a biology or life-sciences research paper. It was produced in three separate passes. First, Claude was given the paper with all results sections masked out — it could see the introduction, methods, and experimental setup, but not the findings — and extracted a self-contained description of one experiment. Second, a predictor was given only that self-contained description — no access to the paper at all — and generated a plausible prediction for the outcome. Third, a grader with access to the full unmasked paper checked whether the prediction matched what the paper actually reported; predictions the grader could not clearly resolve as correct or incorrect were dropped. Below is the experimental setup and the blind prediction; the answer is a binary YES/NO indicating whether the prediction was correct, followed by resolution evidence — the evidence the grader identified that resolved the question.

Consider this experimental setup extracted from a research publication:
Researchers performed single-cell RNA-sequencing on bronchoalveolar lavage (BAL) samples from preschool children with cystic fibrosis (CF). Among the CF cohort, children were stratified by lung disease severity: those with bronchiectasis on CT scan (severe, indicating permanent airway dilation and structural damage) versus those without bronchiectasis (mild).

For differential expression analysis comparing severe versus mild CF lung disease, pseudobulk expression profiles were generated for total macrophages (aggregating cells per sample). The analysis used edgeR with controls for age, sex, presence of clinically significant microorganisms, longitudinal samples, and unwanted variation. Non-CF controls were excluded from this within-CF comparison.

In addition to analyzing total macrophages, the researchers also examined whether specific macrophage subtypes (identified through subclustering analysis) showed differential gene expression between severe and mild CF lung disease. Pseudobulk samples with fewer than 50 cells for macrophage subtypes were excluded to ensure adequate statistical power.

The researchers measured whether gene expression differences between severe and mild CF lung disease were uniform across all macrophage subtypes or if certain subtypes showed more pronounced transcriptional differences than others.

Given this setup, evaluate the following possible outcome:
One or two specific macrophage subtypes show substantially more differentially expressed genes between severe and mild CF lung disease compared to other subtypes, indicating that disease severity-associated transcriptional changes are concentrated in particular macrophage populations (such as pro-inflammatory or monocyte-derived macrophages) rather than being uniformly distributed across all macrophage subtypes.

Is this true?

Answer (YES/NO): NO